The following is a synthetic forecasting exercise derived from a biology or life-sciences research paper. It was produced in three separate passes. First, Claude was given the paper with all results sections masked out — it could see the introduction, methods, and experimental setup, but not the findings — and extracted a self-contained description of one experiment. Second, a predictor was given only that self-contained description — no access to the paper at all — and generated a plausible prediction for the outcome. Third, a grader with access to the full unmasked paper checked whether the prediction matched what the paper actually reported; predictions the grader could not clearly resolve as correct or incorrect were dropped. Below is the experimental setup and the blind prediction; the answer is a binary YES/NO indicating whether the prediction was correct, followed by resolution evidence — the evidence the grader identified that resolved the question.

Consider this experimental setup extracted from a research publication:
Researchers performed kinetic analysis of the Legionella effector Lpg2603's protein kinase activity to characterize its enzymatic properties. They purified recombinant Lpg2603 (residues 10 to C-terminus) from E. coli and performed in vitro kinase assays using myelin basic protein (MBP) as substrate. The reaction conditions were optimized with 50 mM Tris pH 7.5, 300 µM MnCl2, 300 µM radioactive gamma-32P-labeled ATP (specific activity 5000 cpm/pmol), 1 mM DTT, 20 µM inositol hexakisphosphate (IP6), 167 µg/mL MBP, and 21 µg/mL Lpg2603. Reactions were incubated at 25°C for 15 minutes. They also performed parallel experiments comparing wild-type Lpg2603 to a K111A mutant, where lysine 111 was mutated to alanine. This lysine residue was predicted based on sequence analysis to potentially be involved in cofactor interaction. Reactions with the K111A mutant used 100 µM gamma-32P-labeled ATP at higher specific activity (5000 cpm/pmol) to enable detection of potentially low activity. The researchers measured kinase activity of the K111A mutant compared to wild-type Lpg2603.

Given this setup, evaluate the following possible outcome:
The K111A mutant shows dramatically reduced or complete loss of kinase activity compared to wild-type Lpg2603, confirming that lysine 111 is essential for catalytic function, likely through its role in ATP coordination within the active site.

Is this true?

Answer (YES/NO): NO